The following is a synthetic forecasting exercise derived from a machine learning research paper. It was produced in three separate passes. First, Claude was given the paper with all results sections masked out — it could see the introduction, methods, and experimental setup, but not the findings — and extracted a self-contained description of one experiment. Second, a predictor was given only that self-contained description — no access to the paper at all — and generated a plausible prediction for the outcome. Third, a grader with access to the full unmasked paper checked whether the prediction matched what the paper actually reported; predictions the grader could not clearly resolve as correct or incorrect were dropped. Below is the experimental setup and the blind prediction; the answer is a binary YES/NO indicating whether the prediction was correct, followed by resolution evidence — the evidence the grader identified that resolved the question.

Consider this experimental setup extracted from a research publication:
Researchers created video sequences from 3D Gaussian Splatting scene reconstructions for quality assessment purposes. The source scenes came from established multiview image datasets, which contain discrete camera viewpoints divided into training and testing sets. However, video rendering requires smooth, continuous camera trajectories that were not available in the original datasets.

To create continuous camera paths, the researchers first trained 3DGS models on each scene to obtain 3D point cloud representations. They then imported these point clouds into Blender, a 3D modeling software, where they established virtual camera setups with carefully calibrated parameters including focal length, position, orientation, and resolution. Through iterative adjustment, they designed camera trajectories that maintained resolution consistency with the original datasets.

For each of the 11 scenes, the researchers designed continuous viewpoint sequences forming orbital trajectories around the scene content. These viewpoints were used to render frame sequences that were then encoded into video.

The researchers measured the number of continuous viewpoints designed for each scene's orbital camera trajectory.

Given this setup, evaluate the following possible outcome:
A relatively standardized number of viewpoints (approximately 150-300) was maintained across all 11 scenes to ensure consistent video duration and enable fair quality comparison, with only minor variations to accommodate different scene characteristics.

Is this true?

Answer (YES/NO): NO